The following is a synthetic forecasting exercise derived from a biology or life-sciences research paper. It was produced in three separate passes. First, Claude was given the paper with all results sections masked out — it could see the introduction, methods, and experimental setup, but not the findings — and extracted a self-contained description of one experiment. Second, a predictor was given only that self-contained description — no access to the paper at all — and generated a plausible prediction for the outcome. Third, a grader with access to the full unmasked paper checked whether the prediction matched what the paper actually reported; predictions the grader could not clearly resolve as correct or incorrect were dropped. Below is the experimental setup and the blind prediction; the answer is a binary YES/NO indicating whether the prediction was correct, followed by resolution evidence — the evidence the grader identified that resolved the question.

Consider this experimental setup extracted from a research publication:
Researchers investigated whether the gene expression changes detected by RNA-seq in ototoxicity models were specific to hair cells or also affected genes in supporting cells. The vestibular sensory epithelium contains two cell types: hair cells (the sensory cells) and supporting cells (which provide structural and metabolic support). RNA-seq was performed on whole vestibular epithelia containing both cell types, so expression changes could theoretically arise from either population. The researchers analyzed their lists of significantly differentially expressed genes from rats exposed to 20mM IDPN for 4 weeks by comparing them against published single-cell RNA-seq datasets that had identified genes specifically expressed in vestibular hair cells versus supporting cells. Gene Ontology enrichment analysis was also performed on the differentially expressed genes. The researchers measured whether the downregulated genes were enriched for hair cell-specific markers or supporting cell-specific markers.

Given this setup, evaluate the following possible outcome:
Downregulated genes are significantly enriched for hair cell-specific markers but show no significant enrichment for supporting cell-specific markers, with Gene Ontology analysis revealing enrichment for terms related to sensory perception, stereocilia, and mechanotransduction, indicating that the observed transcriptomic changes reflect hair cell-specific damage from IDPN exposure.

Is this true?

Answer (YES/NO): YES